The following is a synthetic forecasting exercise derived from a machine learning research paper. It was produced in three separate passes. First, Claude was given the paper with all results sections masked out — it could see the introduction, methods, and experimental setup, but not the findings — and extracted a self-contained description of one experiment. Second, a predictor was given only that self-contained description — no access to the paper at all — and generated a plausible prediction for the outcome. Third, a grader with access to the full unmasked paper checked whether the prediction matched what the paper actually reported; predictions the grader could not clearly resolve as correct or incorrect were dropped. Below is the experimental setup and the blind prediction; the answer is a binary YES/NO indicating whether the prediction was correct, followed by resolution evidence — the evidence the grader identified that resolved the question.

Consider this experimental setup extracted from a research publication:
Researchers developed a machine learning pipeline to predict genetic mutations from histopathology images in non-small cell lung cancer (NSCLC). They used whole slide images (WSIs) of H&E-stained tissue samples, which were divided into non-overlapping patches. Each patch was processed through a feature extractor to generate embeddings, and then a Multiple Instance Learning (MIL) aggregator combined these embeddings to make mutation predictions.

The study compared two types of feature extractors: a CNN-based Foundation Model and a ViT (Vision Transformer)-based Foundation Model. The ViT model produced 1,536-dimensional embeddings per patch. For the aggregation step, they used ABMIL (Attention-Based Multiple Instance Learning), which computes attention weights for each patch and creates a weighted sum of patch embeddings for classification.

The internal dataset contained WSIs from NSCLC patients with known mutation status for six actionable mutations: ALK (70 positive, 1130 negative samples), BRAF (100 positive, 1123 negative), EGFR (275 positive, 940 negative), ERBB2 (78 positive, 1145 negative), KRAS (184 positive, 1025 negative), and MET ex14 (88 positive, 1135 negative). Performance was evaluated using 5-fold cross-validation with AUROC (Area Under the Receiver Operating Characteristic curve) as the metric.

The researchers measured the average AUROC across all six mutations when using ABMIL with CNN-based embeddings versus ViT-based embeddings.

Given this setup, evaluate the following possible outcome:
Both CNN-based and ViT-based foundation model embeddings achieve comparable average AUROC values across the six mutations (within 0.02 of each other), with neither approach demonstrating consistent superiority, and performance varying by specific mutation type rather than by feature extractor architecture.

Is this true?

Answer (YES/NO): NO